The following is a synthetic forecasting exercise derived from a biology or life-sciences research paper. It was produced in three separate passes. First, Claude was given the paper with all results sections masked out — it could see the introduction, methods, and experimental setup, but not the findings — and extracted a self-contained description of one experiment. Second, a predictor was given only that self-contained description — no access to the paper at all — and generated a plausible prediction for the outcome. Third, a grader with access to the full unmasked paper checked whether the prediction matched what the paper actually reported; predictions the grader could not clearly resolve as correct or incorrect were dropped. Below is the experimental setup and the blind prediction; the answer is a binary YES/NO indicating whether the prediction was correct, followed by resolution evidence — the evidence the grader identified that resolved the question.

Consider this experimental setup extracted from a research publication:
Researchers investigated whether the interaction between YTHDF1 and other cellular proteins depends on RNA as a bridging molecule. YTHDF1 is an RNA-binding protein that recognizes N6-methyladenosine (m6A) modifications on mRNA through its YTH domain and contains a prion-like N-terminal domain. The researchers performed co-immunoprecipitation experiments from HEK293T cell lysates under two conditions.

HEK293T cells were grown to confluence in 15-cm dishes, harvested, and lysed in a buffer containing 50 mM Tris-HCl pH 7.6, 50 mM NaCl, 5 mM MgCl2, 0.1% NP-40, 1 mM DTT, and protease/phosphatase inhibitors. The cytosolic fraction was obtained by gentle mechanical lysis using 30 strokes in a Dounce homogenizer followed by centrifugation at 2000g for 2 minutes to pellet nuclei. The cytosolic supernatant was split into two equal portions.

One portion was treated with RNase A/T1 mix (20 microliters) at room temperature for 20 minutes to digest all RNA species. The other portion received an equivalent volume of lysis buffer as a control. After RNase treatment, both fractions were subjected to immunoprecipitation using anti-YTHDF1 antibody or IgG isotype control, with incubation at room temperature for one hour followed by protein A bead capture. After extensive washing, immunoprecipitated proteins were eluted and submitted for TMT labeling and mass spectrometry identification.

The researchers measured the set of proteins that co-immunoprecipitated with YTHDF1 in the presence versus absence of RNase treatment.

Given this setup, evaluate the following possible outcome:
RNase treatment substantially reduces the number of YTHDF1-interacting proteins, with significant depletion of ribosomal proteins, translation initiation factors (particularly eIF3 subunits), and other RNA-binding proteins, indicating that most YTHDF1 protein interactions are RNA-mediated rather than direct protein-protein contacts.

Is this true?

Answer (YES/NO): NO